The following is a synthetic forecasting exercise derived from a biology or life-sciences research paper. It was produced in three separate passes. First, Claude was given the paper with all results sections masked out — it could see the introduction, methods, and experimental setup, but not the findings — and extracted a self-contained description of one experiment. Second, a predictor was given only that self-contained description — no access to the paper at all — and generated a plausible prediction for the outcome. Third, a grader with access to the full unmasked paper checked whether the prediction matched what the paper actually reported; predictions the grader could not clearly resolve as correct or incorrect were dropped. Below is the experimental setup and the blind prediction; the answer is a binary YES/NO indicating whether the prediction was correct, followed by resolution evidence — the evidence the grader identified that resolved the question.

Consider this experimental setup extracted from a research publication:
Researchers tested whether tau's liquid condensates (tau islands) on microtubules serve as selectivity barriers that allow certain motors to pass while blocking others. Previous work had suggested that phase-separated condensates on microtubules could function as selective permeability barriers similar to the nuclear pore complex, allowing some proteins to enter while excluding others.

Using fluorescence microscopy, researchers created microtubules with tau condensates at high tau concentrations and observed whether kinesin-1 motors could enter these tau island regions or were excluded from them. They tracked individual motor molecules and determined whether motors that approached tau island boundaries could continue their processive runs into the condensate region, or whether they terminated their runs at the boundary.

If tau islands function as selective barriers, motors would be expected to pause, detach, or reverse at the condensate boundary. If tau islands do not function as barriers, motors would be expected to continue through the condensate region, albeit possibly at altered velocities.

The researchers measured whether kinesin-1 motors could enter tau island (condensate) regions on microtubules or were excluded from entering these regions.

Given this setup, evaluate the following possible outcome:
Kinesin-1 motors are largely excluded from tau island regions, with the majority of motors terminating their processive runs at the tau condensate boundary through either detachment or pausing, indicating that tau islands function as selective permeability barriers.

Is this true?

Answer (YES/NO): NO